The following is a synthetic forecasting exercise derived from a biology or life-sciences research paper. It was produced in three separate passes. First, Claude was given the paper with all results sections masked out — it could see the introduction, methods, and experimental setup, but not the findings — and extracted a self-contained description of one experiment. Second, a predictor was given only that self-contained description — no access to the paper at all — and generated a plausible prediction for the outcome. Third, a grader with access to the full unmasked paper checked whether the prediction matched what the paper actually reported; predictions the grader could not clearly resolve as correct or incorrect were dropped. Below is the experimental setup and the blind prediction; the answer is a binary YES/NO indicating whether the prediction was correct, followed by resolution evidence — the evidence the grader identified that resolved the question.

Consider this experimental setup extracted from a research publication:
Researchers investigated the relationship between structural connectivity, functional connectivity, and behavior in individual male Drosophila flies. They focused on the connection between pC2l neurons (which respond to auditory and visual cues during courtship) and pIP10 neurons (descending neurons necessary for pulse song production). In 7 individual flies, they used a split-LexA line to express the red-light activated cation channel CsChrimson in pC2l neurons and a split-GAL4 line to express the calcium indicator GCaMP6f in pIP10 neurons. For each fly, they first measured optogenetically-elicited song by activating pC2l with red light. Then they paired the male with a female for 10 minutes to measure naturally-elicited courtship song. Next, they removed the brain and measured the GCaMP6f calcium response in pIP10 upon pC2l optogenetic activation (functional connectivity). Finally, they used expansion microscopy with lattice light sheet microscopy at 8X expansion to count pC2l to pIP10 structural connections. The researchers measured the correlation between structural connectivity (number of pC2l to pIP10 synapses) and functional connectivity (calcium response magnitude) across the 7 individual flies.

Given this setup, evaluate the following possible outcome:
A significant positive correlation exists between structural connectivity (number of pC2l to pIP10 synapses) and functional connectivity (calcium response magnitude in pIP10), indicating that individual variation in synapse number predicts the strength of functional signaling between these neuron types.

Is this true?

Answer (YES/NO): YES